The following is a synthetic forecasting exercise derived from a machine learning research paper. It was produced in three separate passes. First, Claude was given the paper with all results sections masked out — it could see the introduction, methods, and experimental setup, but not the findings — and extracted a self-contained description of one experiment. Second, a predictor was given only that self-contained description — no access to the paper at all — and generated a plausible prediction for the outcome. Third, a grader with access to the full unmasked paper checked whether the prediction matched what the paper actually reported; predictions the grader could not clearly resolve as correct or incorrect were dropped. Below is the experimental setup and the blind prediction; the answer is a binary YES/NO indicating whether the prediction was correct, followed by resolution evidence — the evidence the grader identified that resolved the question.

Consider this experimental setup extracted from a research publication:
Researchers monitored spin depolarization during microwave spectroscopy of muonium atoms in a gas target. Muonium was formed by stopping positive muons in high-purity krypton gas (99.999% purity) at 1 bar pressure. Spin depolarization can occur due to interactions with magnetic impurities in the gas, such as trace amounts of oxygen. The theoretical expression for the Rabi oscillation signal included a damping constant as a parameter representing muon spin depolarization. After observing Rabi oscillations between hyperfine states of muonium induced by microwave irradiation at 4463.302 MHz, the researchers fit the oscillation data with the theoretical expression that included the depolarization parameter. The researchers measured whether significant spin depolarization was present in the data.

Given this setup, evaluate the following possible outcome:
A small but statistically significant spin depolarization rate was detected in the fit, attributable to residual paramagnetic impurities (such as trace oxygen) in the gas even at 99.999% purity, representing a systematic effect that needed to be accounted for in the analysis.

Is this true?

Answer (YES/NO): NO